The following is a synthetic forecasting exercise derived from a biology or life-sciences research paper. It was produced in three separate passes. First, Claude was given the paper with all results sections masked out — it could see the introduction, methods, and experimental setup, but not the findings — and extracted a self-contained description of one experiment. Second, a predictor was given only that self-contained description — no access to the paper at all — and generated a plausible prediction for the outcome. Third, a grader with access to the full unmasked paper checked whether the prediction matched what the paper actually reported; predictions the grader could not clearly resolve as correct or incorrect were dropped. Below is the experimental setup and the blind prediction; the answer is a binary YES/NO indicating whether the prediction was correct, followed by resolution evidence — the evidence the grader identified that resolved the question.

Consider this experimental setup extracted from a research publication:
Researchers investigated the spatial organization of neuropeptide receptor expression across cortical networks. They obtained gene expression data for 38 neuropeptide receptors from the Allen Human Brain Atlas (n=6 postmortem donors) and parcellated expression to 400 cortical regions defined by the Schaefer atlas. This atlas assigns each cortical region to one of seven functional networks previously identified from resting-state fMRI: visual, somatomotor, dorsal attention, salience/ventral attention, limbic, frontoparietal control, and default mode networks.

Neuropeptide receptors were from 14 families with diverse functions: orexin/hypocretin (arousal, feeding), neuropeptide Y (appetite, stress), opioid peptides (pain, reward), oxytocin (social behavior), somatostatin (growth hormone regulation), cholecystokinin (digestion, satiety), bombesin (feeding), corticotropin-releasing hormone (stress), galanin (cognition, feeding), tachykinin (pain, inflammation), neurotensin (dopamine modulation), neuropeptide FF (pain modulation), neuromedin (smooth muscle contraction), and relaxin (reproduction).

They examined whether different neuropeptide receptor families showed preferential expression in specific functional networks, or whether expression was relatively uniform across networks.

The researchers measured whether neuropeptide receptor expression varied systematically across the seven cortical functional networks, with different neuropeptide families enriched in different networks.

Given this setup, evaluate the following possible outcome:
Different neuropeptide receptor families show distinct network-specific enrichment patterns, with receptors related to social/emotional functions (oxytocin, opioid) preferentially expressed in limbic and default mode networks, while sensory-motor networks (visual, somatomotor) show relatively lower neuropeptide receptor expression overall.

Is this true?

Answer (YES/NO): NO